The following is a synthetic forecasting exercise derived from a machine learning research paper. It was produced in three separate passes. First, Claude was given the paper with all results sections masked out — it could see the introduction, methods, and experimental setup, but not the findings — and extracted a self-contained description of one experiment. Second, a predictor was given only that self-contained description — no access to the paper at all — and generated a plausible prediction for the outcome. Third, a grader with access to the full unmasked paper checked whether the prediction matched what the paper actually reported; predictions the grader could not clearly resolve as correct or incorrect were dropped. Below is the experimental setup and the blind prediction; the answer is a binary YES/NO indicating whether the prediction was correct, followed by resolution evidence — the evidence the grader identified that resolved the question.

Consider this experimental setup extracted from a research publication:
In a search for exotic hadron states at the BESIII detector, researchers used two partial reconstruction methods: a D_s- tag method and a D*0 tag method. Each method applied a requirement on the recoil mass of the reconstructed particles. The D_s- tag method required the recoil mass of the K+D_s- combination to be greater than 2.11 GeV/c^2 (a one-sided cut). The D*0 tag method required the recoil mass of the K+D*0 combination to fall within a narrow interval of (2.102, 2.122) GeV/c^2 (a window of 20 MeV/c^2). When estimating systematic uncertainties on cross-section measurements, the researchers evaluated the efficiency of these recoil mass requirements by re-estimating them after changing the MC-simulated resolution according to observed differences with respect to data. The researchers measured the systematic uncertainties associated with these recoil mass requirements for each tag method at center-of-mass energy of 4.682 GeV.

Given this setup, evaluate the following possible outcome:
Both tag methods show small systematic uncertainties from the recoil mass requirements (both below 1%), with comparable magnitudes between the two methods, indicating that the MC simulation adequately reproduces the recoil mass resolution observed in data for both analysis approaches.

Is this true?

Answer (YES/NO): NO